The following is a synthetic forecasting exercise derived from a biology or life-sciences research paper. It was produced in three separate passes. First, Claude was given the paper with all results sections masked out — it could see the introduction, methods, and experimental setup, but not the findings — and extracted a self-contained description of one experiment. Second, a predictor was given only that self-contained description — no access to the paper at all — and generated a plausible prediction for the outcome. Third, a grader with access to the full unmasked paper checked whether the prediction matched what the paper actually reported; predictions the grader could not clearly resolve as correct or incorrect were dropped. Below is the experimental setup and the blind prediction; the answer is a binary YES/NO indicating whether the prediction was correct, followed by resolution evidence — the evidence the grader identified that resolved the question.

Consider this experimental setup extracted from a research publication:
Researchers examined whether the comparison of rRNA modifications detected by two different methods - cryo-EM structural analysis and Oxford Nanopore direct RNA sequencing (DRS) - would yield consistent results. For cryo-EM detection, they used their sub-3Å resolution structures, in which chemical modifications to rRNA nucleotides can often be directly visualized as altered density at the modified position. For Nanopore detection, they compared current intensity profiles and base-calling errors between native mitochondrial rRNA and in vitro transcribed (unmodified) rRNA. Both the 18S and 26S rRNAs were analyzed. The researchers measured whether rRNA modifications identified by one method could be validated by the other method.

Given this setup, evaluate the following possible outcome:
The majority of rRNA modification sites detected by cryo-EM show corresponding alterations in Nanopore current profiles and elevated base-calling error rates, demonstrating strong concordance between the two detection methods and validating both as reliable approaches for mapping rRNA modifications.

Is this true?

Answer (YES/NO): NO